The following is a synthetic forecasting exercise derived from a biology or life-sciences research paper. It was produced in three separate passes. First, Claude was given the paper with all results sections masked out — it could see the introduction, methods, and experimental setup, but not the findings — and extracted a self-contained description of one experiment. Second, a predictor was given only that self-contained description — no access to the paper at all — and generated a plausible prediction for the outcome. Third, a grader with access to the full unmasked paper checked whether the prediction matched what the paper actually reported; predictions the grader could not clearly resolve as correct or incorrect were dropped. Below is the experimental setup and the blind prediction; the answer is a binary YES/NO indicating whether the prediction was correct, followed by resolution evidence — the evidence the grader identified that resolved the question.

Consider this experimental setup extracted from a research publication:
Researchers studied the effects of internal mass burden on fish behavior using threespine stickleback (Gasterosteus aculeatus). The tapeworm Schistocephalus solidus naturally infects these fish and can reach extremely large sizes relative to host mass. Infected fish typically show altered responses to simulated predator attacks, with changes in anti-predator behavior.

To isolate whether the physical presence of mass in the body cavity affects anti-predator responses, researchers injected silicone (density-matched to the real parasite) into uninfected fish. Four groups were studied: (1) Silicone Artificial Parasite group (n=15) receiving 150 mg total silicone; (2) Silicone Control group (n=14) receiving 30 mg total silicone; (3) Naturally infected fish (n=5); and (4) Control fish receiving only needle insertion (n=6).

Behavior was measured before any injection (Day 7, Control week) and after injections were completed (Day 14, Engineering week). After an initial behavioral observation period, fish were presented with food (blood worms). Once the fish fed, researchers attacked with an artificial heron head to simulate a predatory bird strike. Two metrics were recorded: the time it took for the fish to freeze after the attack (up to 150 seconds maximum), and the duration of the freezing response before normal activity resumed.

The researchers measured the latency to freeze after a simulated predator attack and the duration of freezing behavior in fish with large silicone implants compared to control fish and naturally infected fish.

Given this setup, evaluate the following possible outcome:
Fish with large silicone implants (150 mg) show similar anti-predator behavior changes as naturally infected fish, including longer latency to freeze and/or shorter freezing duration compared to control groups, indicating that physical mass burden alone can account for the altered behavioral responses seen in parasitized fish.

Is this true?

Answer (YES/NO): NO